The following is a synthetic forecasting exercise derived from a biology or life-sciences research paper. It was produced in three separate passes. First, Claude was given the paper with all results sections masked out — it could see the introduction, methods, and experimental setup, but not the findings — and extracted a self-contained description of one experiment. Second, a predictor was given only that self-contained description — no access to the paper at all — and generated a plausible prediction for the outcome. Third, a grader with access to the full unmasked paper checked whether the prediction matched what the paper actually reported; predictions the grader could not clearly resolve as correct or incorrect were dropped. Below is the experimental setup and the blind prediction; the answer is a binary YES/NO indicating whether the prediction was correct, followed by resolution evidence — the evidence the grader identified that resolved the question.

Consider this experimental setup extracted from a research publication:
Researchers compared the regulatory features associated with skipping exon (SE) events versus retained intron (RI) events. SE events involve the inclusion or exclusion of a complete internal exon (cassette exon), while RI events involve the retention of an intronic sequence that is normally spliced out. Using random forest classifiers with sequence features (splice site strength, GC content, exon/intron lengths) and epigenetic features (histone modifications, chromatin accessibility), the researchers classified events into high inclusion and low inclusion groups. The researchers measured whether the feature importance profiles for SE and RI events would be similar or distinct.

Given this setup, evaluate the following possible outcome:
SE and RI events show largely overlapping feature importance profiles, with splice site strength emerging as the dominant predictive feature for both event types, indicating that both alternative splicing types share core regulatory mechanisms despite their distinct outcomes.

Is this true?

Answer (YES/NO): NO